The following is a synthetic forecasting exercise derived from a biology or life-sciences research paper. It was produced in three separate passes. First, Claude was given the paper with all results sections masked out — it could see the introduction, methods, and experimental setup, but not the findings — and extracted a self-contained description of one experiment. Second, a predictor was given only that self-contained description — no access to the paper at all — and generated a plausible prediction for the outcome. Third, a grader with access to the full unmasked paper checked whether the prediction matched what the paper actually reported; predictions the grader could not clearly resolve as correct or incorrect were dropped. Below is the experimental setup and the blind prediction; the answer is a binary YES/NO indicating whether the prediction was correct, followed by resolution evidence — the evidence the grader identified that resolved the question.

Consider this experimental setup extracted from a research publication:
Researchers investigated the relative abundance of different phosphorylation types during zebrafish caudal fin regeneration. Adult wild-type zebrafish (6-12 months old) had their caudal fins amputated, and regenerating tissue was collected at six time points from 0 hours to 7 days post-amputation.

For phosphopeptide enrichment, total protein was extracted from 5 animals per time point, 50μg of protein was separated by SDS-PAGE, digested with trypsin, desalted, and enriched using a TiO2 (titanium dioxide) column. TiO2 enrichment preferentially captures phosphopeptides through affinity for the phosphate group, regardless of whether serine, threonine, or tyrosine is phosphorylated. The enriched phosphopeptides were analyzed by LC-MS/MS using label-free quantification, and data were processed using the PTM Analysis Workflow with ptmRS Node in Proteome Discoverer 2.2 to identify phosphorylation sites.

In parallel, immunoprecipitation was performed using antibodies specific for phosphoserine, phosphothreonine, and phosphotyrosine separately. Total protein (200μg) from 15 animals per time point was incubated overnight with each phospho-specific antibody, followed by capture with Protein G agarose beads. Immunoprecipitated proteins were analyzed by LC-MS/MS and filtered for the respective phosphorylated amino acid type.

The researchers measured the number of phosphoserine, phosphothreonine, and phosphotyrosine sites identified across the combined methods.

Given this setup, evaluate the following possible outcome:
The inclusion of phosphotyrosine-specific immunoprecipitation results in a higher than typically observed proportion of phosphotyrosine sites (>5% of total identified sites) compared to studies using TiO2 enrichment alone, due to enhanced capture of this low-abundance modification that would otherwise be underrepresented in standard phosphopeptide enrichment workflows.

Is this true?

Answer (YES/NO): YES